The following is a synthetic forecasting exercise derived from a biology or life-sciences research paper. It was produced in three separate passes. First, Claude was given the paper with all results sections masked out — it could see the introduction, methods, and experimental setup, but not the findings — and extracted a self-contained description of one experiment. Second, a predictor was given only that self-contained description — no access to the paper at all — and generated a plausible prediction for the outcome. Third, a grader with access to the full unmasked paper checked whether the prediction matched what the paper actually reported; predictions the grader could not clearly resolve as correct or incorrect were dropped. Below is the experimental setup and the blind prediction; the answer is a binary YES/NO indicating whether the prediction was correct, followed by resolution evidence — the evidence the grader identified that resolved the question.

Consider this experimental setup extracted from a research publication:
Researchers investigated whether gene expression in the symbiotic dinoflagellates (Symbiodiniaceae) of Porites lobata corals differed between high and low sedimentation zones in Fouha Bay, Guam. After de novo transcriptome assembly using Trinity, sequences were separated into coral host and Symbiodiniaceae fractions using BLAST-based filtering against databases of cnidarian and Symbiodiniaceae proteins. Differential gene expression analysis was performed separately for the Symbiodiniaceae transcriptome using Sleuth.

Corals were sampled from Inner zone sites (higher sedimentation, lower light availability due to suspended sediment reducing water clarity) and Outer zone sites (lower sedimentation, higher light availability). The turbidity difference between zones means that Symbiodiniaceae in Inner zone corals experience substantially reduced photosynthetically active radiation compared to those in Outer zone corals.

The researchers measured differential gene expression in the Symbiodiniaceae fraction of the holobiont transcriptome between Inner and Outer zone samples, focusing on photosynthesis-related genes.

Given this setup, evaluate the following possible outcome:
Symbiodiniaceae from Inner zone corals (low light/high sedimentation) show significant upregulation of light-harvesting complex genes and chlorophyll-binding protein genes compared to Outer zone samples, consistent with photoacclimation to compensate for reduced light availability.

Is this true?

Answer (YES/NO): NO